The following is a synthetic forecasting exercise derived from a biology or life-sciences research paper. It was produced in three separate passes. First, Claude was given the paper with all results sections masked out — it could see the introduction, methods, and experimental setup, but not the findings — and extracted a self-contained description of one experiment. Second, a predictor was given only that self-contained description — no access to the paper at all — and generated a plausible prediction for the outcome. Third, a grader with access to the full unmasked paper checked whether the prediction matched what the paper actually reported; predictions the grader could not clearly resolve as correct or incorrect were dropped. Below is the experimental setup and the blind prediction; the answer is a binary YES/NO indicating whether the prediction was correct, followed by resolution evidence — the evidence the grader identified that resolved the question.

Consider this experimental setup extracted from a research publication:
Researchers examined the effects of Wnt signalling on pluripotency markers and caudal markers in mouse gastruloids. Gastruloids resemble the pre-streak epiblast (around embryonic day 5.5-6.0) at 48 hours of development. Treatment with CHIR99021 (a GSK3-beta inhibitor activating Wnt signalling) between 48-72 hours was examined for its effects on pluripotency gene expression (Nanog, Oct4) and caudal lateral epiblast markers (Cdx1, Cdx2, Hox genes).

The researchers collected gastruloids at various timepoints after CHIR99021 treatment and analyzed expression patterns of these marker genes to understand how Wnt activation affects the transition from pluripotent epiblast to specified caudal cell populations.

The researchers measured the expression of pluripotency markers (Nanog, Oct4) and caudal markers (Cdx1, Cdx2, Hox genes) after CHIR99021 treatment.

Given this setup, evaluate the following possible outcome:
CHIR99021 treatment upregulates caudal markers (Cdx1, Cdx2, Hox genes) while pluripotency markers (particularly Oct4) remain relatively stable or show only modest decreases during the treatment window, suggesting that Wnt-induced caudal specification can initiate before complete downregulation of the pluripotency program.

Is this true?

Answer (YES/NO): NO